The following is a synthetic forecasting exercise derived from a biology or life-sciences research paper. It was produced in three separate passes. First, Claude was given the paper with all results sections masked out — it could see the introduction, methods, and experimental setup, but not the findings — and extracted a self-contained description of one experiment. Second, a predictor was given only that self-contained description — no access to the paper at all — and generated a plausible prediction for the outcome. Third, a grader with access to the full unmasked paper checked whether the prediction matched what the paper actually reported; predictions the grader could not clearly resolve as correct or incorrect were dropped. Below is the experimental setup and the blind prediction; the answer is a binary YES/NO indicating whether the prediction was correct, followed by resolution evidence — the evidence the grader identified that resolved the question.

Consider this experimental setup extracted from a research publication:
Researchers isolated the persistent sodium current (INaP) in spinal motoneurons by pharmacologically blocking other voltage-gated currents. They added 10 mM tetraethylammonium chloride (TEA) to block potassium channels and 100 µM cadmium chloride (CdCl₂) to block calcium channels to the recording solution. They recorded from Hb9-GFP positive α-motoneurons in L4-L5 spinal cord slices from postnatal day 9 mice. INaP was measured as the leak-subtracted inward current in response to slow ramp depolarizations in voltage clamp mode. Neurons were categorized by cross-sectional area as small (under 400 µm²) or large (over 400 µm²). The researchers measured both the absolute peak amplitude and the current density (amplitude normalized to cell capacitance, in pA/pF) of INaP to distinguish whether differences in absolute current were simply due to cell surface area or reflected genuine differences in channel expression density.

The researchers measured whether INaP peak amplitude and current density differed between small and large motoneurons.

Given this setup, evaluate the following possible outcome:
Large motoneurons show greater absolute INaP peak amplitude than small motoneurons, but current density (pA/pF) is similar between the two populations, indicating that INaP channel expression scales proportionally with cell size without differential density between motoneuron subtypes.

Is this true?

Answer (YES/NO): NO